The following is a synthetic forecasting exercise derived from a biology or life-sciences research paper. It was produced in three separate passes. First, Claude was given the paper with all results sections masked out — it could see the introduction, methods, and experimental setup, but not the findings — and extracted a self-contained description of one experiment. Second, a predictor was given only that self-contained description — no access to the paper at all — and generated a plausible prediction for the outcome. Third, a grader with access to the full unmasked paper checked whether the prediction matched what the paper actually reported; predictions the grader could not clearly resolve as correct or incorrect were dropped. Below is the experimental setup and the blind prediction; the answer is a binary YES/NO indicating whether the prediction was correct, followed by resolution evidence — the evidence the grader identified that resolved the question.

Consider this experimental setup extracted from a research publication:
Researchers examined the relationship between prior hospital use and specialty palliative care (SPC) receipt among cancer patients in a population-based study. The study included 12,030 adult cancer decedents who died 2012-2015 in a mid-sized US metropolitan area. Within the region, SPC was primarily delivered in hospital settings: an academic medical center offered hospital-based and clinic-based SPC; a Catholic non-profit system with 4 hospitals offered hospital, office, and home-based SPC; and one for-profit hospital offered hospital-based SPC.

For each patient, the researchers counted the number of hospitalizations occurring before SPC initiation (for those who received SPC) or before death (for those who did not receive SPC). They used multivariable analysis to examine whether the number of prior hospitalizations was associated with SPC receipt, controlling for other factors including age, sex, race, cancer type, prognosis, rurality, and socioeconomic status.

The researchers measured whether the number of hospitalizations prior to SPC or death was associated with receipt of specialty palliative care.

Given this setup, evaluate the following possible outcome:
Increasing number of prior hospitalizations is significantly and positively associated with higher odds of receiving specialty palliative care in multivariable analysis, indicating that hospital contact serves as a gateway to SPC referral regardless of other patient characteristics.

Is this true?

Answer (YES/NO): NO